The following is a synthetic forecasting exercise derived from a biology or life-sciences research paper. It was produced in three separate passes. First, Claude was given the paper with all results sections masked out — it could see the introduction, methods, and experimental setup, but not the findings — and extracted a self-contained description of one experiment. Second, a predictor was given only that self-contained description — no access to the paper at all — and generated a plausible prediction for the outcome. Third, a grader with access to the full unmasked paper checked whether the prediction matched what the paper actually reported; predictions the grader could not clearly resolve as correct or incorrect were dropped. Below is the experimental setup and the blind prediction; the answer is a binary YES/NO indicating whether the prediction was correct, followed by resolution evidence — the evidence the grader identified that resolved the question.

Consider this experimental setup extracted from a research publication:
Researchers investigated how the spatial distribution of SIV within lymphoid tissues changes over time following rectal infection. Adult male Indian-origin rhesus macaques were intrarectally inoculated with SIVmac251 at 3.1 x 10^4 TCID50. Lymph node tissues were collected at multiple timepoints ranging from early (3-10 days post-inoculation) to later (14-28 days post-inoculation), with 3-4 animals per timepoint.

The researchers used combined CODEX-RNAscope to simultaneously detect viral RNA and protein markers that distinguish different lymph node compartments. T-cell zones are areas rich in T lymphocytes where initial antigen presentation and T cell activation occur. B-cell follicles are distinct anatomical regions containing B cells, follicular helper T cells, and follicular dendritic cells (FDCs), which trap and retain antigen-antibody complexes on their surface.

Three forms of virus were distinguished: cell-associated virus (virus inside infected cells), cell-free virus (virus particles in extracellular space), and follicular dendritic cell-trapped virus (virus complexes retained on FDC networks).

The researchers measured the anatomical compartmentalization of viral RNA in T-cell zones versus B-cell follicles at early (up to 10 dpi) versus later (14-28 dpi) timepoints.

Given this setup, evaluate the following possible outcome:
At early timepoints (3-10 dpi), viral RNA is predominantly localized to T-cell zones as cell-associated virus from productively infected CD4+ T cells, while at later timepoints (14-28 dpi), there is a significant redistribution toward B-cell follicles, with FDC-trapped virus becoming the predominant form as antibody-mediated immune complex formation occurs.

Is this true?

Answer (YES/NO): YES